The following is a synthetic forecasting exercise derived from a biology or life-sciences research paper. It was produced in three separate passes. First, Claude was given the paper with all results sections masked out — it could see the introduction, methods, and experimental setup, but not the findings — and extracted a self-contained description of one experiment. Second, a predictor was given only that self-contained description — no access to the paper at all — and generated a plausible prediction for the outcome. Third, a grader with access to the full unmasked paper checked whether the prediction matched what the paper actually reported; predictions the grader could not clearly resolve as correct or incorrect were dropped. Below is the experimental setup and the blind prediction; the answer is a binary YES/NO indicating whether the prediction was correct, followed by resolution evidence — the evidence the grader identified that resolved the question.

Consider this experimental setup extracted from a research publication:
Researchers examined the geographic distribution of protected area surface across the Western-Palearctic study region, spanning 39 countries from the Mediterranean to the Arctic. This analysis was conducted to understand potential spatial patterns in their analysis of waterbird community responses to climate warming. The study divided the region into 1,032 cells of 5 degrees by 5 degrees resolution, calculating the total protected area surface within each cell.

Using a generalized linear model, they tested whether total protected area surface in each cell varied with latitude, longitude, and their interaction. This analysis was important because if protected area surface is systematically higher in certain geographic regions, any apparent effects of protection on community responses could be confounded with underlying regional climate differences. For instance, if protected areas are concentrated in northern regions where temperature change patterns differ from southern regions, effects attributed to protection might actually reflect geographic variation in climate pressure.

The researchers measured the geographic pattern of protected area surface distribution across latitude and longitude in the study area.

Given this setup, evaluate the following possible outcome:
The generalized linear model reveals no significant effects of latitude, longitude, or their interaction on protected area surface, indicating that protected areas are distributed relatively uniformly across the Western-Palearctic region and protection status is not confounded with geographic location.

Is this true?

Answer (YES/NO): NO